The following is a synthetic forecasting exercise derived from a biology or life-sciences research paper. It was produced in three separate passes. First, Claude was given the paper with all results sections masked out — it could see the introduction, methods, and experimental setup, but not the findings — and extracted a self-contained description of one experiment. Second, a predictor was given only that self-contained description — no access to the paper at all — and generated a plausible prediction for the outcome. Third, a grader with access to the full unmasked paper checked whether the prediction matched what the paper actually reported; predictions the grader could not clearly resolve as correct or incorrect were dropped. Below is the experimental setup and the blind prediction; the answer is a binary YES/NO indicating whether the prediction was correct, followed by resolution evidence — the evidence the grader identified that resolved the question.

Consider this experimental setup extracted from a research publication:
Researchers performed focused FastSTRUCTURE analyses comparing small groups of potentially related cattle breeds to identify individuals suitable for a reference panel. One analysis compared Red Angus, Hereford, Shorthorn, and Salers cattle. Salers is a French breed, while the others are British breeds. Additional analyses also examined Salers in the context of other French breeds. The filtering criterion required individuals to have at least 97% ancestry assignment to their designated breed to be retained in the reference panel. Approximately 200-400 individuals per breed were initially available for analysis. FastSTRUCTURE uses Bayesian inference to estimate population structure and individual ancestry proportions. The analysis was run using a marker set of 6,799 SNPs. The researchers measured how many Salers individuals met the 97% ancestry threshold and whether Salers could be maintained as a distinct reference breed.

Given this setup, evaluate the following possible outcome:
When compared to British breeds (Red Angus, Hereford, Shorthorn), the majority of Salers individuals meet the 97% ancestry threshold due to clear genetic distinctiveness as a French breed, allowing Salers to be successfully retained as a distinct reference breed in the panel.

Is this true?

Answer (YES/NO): NO